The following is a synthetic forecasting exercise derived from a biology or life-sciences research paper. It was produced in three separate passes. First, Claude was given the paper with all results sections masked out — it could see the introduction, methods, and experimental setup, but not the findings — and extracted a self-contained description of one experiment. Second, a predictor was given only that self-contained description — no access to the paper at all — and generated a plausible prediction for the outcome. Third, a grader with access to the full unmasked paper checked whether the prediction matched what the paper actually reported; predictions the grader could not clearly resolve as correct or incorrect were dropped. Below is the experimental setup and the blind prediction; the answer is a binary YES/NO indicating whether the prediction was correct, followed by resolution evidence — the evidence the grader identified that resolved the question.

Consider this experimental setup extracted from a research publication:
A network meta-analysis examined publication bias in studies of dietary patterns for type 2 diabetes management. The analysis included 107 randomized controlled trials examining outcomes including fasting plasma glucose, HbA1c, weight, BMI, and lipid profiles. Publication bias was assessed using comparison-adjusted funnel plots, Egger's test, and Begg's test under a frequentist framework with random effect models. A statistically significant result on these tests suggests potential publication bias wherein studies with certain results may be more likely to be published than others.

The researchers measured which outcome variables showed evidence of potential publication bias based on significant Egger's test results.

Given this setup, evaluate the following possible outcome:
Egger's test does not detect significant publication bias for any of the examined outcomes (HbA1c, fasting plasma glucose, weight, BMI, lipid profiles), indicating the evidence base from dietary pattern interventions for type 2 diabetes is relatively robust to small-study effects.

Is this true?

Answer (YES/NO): NO